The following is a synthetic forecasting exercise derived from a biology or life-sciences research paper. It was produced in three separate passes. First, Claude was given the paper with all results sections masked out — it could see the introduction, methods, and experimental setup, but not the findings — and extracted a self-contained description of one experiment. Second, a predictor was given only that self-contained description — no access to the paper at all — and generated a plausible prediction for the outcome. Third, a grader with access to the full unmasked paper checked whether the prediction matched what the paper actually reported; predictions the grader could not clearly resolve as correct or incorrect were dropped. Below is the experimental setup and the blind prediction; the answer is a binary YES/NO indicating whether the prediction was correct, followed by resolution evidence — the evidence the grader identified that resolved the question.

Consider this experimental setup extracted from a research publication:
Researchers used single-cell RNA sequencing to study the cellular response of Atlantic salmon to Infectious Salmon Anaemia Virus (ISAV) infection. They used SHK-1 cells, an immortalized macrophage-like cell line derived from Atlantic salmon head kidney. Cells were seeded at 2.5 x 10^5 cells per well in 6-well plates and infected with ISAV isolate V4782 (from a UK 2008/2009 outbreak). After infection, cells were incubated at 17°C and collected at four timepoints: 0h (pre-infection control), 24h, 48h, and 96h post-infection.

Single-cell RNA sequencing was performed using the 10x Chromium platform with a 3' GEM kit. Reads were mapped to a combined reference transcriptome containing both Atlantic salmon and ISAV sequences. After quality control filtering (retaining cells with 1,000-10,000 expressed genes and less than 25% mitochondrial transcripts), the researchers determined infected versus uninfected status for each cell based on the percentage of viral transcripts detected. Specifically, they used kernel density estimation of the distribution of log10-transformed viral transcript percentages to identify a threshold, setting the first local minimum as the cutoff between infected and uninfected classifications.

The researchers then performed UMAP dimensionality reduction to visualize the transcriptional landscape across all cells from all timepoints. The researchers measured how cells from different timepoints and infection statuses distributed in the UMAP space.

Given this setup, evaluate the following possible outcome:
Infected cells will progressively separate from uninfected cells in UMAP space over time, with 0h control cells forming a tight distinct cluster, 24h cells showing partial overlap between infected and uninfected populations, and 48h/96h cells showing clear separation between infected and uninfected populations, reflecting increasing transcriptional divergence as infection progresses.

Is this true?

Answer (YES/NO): NO